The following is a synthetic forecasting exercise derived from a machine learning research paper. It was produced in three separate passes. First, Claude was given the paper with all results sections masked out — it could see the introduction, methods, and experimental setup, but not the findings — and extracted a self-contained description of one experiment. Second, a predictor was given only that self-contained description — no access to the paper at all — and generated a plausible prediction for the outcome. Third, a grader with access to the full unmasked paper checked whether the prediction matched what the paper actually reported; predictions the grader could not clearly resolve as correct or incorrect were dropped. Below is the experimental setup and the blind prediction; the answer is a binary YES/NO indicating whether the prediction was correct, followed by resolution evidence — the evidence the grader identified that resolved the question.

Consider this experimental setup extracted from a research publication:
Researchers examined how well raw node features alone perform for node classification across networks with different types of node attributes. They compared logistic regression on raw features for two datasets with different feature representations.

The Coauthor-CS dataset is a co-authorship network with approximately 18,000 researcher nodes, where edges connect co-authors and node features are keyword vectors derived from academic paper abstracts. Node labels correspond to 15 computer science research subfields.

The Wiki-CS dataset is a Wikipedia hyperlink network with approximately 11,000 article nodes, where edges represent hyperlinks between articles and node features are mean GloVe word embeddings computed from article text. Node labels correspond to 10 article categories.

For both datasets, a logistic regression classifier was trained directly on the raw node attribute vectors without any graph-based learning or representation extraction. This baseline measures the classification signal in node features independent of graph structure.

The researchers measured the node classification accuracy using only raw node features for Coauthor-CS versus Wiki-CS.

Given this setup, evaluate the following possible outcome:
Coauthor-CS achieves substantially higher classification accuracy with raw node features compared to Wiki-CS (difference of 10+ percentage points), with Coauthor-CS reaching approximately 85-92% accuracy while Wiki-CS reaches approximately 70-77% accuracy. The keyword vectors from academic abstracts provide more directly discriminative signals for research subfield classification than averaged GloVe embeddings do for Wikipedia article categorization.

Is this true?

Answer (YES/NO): YES